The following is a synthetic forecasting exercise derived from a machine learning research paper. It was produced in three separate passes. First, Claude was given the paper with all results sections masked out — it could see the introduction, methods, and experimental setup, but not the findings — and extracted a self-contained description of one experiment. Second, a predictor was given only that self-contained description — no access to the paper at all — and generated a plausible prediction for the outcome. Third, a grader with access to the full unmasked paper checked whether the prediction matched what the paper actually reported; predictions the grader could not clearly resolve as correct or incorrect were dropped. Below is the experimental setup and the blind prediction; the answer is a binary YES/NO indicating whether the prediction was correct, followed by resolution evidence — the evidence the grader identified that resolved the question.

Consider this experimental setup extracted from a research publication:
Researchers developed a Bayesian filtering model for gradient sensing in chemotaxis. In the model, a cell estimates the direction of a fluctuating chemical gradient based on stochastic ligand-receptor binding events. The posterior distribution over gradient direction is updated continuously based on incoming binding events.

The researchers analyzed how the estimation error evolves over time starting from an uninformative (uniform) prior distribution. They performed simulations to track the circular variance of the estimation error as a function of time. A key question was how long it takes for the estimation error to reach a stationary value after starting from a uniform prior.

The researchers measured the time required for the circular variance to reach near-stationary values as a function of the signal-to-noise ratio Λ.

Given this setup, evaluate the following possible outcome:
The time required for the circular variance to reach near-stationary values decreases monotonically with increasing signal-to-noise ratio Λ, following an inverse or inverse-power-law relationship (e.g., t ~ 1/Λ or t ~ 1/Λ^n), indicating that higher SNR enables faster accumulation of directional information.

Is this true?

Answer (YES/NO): YES